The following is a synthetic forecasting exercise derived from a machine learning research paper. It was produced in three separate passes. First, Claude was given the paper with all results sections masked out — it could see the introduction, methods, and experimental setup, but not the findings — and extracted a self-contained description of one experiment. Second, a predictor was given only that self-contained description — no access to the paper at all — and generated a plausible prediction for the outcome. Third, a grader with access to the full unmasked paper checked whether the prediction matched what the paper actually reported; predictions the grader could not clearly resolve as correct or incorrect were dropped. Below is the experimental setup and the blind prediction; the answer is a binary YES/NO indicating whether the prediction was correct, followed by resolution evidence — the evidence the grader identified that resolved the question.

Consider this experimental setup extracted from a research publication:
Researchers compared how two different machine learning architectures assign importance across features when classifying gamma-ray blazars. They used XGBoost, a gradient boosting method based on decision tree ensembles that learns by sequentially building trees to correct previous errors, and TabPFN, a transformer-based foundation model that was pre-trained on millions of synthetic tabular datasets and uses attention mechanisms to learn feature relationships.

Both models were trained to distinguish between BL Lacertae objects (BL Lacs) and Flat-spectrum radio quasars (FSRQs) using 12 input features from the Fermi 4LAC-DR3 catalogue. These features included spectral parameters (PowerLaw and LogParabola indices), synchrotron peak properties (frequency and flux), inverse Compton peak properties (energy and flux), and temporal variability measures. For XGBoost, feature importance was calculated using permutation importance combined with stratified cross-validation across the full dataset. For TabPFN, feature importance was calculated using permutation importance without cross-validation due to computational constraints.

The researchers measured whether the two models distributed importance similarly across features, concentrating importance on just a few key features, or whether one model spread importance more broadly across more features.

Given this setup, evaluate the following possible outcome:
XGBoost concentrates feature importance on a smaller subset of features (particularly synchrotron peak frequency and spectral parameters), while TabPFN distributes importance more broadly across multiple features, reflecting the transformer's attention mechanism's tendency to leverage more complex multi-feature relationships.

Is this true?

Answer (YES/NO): YES